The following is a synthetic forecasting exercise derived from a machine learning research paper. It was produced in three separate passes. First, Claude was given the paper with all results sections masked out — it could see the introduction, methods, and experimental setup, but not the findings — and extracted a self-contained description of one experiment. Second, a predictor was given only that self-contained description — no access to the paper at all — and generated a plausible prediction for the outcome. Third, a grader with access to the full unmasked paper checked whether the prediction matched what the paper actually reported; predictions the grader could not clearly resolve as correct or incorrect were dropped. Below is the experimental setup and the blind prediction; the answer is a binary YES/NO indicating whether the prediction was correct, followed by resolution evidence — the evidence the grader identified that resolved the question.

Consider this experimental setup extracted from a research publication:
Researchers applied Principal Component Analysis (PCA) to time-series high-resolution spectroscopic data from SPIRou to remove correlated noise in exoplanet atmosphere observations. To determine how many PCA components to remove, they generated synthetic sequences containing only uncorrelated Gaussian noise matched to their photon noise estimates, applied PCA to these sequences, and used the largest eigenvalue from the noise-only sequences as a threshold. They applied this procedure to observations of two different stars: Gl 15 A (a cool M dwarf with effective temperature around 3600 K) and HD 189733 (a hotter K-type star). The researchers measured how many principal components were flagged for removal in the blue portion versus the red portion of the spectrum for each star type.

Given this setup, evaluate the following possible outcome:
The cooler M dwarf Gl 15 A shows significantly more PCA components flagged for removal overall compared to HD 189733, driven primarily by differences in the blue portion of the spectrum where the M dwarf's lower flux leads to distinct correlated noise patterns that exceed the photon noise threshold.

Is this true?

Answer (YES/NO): NO